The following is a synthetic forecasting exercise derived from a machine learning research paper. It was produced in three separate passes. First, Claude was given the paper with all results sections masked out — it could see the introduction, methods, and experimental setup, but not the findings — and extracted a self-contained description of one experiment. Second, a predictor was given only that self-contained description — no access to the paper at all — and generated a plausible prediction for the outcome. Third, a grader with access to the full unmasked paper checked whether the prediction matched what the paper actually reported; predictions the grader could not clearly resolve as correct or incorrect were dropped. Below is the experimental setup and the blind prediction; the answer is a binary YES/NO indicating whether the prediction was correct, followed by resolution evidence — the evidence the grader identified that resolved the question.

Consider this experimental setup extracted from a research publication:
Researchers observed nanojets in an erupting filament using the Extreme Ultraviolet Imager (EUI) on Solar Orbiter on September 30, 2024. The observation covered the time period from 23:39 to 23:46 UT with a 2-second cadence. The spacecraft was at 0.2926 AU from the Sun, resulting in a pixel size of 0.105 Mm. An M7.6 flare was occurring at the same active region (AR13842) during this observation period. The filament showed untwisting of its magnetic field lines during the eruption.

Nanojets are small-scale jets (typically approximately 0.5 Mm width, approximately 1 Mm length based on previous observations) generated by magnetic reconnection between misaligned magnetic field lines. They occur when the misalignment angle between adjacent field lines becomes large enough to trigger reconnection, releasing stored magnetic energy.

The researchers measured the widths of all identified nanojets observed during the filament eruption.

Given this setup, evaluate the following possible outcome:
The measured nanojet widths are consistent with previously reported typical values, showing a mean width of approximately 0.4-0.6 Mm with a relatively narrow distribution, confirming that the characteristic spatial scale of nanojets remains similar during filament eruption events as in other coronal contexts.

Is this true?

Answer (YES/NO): NO